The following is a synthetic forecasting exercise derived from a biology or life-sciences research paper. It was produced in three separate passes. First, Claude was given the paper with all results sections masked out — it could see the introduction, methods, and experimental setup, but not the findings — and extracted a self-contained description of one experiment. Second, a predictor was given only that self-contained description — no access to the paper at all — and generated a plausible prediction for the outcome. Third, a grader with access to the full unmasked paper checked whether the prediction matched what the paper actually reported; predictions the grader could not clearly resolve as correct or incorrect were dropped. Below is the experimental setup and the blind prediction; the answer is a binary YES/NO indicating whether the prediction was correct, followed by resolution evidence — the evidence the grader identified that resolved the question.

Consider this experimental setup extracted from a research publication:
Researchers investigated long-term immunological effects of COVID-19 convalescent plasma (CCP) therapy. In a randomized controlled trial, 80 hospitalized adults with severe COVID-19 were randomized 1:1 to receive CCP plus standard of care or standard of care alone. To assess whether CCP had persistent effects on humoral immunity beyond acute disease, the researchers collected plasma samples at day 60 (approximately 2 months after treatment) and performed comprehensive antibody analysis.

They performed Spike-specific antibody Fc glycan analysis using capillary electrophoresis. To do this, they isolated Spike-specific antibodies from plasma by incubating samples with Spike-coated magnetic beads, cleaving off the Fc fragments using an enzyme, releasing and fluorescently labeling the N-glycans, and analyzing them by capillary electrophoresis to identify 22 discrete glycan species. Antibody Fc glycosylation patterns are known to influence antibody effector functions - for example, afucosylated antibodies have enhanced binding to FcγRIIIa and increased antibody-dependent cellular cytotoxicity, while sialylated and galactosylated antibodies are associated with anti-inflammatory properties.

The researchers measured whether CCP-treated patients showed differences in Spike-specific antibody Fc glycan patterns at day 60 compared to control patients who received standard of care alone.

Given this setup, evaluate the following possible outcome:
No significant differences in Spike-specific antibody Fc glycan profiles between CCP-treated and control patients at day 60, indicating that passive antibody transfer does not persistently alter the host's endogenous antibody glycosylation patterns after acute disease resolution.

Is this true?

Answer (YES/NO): NO